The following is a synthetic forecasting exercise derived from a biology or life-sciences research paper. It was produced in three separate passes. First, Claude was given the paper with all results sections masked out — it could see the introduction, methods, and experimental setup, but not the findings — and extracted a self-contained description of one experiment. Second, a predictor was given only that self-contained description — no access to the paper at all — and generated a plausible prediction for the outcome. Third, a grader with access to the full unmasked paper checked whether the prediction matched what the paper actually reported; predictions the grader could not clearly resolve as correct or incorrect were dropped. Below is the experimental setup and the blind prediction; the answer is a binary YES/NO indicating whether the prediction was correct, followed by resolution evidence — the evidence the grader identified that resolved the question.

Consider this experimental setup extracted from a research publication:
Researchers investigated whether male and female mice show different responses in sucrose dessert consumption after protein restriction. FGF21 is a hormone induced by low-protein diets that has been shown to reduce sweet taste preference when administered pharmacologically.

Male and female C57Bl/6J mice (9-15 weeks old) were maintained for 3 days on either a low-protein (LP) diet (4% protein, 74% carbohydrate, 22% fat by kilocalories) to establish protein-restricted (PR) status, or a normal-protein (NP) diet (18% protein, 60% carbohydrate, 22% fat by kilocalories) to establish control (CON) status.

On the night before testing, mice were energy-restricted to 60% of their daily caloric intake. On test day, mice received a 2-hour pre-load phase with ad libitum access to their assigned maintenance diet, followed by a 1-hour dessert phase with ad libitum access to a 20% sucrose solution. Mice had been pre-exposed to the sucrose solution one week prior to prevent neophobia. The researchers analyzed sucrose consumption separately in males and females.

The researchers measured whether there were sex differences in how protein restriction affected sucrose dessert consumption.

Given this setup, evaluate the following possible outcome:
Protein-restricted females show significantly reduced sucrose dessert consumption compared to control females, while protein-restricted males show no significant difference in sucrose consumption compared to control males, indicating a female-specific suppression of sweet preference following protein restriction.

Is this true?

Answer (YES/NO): NO